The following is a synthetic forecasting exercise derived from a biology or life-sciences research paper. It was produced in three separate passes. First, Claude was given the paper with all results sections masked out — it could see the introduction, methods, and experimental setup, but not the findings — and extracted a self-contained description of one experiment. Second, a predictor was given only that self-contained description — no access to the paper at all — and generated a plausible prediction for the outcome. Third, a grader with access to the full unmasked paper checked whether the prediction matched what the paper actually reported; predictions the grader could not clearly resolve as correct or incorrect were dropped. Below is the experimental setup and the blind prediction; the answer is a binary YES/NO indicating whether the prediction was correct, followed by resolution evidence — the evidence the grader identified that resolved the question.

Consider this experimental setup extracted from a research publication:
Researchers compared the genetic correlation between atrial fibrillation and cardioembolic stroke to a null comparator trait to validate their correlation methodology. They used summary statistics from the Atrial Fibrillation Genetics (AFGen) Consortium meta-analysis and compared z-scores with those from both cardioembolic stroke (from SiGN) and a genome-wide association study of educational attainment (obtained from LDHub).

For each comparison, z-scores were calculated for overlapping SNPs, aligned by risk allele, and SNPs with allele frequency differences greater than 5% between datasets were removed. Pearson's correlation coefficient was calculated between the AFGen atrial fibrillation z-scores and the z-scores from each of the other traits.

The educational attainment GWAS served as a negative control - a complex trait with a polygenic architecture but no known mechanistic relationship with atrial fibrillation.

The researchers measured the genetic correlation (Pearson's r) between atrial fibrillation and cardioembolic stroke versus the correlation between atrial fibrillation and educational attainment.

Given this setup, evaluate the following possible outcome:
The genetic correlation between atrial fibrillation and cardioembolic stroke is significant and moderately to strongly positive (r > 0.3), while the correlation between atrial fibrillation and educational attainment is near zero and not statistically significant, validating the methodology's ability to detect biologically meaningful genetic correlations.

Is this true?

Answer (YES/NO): YES